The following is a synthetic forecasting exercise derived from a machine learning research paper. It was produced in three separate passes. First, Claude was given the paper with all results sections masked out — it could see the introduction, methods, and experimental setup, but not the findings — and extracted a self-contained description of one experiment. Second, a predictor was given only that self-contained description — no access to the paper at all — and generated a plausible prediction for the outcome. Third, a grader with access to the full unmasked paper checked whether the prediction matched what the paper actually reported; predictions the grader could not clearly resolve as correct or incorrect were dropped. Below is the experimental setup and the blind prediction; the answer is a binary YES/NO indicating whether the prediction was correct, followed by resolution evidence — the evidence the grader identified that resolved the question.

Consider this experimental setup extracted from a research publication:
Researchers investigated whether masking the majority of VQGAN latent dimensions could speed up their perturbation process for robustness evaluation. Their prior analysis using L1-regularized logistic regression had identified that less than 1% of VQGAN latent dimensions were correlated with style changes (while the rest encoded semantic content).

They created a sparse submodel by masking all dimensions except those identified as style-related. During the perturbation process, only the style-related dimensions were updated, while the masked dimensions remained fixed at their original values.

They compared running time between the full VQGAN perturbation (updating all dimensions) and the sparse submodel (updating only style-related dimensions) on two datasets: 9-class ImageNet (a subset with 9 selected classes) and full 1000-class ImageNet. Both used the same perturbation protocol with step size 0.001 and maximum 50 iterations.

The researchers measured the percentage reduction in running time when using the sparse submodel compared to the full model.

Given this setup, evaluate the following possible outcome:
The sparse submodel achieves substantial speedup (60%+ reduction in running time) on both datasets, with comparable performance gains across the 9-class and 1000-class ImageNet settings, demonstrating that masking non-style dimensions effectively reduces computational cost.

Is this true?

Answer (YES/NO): NO